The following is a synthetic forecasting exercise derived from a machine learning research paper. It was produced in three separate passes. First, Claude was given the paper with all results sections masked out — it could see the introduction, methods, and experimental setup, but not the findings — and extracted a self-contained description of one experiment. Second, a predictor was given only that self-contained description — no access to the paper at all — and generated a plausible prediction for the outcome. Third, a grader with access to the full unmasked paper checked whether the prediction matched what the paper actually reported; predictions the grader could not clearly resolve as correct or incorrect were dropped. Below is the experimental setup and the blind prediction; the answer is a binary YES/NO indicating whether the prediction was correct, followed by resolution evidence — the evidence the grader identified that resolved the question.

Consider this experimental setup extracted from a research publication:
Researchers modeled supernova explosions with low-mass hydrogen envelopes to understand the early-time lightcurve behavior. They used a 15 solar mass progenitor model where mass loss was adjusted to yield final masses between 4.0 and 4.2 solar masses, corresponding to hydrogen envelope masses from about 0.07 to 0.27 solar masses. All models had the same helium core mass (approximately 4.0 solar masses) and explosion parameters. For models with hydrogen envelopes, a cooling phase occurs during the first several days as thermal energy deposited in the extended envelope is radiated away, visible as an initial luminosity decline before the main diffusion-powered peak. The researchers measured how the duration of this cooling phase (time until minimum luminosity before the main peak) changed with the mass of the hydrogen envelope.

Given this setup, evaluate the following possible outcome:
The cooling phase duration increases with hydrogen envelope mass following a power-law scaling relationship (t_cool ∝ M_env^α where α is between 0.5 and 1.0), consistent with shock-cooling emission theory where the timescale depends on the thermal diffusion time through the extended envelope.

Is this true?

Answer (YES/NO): NO